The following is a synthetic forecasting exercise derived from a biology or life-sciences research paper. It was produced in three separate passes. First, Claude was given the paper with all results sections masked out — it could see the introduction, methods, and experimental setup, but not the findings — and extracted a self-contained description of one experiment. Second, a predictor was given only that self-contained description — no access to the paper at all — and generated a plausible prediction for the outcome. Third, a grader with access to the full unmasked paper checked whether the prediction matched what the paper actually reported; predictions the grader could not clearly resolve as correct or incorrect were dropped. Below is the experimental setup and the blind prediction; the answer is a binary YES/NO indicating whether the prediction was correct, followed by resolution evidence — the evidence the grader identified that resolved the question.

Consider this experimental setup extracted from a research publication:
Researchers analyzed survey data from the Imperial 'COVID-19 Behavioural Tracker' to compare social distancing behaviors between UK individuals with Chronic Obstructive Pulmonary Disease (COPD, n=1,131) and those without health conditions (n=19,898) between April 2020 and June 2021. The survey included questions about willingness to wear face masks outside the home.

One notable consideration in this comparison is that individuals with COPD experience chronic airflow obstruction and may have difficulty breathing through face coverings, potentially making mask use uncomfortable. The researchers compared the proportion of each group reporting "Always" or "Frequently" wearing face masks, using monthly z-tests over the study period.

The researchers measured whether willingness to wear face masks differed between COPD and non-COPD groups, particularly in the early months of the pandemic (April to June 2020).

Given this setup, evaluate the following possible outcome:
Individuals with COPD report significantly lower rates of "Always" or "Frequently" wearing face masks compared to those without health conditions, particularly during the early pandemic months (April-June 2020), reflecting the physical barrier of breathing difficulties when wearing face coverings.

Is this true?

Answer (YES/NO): NO